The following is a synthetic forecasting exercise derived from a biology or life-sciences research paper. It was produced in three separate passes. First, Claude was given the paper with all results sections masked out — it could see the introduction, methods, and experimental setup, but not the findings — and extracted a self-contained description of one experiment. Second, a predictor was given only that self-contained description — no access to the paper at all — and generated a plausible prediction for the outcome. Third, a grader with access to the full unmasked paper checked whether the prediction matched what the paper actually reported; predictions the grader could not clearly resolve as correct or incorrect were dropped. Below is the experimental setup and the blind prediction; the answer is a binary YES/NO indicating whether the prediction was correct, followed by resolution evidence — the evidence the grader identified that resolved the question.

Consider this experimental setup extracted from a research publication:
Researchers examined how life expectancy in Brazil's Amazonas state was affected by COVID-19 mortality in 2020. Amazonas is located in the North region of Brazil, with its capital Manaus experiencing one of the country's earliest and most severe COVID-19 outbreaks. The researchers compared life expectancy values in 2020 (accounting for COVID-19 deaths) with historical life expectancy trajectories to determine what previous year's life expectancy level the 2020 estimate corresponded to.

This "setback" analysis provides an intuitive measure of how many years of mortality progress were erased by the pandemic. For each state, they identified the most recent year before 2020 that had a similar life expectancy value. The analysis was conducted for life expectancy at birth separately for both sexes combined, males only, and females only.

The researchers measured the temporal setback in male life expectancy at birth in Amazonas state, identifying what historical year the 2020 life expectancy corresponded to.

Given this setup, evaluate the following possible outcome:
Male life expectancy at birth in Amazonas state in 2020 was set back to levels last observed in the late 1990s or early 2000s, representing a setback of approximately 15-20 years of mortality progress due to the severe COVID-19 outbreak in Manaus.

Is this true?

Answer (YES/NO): NO